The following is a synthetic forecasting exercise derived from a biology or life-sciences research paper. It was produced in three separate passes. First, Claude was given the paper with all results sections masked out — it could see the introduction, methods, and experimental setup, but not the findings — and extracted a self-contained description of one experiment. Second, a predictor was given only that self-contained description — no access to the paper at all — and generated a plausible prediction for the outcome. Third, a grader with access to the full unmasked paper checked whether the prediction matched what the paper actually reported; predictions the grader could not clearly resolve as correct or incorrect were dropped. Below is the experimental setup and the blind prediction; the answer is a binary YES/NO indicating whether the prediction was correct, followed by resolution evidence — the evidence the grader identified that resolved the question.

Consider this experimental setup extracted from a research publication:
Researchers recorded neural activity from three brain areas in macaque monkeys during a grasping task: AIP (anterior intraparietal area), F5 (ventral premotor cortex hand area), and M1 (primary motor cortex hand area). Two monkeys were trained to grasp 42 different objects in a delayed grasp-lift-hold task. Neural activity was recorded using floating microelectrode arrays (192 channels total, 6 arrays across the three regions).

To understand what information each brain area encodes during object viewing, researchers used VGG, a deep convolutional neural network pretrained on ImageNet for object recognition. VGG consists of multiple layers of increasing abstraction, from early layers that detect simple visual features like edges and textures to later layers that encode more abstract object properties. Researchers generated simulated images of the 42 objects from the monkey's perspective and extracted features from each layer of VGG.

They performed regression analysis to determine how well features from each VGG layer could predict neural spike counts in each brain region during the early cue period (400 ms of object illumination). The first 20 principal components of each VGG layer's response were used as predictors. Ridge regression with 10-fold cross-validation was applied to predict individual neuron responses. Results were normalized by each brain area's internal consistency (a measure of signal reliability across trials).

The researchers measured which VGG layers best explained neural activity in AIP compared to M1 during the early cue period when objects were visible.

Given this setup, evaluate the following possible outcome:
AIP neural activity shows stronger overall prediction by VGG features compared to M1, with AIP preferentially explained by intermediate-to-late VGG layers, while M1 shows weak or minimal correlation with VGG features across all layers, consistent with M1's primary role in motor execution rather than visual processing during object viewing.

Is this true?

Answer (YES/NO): YES